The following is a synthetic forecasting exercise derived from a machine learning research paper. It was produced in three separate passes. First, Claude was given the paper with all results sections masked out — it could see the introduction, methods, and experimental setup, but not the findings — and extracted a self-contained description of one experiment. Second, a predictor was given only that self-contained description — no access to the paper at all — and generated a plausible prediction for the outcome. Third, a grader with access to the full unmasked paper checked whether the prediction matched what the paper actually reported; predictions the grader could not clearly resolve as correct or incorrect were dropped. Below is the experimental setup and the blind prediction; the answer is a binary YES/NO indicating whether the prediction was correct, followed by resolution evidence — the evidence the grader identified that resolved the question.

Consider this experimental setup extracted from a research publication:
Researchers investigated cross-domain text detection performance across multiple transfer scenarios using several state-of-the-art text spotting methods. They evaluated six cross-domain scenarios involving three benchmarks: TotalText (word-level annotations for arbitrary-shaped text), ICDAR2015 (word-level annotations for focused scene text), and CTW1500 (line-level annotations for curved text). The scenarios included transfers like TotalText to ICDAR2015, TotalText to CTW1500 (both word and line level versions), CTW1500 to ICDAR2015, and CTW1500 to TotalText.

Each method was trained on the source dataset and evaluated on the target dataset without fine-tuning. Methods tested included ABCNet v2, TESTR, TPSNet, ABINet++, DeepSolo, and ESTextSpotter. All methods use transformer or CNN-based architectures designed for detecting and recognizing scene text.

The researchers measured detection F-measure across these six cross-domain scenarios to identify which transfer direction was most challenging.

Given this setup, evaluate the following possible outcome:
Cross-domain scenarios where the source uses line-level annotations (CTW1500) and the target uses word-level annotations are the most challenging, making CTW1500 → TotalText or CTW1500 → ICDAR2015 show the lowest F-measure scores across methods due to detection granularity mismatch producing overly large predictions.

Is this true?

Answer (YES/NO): NO